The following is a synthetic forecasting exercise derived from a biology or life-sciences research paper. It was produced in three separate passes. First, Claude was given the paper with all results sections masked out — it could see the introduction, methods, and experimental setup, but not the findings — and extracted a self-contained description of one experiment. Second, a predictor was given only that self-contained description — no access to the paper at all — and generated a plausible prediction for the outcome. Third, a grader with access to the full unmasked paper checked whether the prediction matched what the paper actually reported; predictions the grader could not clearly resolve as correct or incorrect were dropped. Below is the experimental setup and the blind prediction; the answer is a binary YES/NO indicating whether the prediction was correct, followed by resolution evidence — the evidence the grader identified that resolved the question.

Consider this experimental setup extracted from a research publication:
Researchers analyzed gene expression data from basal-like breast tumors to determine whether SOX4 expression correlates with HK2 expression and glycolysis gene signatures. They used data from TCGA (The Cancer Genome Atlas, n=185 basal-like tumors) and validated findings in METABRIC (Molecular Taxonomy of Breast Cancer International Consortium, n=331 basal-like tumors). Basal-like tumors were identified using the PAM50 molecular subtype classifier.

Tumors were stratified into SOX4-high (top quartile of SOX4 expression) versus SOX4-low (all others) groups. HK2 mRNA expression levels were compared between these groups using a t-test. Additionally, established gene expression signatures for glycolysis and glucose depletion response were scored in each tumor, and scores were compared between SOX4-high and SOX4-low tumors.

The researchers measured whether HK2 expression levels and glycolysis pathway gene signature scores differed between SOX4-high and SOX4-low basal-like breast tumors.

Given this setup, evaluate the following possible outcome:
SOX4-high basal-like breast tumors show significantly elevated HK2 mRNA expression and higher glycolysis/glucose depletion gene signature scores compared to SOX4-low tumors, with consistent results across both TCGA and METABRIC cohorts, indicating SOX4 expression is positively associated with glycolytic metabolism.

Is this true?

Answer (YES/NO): YES